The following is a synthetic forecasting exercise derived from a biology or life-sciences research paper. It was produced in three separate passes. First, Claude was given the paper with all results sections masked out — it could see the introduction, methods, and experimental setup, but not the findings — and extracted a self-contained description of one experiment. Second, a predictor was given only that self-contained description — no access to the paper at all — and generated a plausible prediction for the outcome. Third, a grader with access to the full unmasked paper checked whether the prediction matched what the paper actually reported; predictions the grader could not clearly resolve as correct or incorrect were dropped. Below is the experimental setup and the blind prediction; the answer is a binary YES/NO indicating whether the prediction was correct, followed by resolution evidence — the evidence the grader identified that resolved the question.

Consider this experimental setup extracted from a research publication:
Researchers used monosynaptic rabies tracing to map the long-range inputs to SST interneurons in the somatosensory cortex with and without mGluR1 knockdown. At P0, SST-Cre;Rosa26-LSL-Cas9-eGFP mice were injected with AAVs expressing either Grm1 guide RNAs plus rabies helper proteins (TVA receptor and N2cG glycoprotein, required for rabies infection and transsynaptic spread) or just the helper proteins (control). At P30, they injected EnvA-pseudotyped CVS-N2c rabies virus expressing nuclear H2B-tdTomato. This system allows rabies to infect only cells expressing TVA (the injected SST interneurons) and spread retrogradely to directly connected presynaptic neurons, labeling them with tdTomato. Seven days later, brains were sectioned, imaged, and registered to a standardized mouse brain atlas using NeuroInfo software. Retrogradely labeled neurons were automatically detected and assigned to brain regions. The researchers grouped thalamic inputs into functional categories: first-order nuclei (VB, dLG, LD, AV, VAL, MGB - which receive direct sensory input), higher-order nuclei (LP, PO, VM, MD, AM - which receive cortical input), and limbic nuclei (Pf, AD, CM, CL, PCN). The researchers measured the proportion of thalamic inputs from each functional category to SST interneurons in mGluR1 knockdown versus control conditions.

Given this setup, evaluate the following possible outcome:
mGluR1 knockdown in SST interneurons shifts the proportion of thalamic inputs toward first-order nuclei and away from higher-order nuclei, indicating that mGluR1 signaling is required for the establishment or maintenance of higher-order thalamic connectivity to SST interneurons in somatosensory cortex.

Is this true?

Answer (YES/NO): NO